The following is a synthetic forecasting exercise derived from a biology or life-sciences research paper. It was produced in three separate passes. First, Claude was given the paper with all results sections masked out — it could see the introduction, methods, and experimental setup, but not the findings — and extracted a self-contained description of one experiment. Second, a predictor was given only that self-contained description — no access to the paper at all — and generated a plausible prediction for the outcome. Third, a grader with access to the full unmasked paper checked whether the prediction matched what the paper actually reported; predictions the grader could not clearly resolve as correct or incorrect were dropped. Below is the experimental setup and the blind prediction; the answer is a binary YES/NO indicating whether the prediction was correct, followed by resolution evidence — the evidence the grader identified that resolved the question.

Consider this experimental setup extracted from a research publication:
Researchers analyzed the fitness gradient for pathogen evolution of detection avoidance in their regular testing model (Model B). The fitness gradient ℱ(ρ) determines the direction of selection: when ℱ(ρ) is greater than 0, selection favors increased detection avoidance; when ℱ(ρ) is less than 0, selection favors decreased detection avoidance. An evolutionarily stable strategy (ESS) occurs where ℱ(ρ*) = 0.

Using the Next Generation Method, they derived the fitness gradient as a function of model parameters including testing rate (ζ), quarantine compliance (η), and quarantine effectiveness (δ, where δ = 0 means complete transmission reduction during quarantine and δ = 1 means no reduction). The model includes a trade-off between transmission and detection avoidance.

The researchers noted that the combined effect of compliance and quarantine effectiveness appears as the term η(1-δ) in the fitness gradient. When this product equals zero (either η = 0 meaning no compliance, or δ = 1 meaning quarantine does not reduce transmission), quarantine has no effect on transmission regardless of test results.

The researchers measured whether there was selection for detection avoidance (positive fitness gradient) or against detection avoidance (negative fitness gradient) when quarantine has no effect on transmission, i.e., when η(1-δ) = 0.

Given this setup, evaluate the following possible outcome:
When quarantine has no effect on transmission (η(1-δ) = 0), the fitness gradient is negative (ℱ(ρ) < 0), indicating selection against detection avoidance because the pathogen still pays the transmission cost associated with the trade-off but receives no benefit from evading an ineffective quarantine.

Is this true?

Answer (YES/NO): YES